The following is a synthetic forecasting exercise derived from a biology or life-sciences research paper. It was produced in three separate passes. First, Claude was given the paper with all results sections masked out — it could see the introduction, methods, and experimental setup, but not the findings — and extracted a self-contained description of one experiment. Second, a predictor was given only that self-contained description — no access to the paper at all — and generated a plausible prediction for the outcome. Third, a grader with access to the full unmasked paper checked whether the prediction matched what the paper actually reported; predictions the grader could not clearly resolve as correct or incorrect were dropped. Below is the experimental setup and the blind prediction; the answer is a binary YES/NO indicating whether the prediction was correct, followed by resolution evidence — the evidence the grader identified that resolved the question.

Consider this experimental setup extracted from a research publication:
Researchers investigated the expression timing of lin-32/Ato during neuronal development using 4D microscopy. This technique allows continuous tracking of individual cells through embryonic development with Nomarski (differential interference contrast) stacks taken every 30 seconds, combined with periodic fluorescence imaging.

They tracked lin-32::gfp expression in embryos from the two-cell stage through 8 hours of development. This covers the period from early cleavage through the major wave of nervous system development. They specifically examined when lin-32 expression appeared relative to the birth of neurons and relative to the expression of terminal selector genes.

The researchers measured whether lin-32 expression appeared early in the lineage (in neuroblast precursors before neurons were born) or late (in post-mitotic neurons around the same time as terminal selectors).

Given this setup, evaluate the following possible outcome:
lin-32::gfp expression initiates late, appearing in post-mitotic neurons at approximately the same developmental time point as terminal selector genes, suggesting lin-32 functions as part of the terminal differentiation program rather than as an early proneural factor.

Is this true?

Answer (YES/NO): NO